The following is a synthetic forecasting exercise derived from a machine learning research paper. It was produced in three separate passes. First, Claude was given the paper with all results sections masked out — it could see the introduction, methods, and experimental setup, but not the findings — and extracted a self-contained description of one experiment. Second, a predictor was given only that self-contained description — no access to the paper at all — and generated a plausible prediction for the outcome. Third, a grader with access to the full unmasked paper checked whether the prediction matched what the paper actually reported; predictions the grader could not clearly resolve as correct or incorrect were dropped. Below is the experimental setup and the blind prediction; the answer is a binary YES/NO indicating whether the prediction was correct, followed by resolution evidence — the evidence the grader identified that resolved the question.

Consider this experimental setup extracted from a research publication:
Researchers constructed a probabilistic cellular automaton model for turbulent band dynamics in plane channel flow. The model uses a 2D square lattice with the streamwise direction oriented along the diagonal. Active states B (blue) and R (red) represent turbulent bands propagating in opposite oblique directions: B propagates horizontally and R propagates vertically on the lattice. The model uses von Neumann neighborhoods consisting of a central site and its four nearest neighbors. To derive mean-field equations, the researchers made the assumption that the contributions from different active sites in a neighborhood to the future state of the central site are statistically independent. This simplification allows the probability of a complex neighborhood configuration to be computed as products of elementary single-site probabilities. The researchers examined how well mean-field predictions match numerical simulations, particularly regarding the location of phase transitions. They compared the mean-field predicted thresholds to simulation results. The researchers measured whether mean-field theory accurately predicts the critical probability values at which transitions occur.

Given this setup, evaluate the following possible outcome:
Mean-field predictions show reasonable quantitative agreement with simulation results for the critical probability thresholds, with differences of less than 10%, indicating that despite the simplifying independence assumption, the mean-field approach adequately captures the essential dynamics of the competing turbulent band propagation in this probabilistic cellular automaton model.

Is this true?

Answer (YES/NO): YES